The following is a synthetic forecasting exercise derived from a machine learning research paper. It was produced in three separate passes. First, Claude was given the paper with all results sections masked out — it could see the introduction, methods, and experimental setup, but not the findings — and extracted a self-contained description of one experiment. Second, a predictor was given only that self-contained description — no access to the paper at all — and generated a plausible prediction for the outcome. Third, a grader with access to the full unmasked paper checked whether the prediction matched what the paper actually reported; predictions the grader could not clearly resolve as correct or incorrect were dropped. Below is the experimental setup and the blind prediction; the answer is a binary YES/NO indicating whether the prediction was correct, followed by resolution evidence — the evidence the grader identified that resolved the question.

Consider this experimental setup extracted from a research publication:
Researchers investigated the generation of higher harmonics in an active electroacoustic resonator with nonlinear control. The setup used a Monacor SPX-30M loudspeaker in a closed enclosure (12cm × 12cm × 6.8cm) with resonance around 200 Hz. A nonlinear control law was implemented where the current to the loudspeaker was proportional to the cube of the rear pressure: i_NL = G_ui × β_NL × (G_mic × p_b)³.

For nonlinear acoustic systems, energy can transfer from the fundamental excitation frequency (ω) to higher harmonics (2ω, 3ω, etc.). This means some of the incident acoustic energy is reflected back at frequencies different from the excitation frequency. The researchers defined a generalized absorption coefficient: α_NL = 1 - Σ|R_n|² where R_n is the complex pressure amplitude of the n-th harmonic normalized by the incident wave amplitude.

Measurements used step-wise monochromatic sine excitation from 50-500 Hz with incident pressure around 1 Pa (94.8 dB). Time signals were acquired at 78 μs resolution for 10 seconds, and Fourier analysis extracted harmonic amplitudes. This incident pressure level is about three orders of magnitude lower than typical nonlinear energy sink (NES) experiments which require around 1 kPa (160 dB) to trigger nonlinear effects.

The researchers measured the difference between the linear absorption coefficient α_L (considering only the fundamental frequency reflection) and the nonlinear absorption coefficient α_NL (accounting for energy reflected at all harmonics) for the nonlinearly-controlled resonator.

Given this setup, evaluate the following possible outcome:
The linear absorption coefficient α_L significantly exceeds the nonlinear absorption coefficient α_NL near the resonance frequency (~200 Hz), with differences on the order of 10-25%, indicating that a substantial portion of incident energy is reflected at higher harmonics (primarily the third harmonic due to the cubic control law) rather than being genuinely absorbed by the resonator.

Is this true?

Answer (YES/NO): NO